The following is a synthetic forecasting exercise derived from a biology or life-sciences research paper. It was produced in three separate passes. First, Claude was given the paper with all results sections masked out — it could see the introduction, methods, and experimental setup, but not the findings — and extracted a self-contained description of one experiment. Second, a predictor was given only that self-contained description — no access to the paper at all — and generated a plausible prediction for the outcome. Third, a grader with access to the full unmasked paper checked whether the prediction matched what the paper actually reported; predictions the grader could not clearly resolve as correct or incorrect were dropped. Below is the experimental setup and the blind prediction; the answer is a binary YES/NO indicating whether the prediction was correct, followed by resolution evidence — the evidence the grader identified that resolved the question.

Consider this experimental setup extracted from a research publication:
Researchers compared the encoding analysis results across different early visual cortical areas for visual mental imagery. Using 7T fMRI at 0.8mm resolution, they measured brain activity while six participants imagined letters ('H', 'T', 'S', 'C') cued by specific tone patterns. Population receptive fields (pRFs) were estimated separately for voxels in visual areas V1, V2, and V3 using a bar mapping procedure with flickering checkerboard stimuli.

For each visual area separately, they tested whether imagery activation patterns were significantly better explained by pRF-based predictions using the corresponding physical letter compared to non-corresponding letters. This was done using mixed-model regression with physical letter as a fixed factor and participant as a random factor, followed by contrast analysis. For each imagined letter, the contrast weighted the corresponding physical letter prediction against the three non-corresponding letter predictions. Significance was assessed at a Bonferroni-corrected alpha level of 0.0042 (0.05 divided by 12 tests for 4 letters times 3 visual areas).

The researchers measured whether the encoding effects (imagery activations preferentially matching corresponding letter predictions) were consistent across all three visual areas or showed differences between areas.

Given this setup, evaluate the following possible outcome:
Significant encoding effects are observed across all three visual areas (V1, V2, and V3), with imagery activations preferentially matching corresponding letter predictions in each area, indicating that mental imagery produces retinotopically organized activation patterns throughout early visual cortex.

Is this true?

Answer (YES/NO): YES